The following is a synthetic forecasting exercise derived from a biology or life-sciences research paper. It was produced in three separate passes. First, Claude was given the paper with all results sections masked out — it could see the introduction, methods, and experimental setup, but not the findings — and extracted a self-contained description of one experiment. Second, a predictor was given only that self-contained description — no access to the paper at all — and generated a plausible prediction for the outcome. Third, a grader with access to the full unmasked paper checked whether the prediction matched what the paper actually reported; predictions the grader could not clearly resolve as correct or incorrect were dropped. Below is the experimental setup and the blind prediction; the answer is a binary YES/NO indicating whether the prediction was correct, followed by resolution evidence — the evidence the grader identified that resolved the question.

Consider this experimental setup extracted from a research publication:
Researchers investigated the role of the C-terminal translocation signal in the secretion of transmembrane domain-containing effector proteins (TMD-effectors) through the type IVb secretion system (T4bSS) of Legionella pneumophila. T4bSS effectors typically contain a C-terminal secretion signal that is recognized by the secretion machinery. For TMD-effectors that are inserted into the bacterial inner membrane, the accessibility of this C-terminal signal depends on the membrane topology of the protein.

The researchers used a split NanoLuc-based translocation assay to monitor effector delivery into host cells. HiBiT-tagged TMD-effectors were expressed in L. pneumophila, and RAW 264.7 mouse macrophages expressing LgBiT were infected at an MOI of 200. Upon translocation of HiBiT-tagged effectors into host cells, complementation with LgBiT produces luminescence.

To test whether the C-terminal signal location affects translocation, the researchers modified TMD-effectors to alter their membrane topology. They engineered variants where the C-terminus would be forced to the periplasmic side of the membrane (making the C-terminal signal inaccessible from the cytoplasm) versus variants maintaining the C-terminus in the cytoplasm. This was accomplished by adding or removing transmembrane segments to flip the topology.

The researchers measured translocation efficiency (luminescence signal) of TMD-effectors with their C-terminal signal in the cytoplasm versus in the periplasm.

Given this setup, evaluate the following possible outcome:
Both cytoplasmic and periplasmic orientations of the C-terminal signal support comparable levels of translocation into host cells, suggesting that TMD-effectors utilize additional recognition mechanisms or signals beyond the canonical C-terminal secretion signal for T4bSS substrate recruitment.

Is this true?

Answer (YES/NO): NO